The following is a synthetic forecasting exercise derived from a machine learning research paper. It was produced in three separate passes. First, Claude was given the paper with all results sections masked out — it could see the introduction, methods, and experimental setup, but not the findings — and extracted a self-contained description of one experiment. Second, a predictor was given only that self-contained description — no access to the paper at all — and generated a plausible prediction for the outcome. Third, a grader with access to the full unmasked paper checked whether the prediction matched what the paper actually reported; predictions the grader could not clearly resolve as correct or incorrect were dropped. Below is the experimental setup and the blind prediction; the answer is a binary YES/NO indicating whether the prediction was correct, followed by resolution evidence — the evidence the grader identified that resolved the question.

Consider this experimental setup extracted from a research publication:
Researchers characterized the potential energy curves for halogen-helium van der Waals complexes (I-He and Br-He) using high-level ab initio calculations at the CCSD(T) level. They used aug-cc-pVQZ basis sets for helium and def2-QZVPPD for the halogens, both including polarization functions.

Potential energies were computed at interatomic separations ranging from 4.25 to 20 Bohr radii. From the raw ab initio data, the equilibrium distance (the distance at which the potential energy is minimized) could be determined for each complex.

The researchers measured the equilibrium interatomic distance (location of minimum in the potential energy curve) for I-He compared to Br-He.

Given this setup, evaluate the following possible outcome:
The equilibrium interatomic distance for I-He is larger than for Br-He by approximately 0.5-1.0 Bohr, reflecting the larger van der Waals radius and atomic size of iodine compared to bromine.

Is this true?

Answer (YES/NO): YES